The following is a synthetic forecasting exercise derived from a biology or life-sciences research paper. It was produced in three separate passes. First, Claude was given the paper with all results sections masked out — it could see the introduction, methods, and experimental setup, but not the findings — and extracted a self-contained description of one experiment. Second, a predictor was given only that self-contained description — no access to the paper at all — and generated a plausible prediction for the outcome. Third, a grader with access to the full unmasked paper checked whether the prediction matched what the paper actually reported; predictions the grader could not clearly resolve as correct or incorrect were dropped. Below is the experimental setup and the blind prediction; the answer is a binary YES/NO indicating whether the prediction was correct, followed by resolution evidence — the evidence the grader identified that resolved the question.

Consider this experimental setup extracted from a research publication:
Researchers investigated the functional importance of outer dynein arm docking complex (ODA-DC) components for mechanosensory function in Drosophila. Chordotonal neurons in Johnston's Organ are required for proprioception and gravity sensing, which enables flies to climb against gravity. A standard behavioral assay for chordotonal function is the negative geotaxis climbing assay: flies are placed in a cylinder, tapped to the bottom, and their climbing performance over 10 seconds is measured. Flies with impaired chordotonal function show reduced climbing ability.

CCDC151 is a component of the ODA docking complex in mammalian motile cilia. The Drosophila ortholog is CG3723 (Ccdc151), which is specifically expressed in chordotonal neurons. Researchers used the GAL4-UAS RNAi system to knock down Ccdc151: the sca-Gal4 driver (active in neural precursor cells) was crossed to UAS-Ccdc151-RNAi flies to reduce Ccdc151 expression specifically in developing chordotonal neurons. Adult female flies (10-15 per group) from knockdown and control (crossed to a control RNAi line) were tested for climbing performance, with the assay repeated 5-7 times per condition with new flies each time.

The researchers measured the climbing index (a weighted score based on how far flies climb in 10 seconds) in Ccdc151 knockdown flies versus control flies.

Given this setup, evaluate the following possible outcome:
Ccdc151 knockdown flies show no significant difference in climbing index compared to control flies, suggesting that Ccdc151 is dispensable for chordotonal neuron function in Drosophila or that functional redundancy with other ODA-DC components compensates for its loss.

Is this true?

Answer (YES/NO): NO